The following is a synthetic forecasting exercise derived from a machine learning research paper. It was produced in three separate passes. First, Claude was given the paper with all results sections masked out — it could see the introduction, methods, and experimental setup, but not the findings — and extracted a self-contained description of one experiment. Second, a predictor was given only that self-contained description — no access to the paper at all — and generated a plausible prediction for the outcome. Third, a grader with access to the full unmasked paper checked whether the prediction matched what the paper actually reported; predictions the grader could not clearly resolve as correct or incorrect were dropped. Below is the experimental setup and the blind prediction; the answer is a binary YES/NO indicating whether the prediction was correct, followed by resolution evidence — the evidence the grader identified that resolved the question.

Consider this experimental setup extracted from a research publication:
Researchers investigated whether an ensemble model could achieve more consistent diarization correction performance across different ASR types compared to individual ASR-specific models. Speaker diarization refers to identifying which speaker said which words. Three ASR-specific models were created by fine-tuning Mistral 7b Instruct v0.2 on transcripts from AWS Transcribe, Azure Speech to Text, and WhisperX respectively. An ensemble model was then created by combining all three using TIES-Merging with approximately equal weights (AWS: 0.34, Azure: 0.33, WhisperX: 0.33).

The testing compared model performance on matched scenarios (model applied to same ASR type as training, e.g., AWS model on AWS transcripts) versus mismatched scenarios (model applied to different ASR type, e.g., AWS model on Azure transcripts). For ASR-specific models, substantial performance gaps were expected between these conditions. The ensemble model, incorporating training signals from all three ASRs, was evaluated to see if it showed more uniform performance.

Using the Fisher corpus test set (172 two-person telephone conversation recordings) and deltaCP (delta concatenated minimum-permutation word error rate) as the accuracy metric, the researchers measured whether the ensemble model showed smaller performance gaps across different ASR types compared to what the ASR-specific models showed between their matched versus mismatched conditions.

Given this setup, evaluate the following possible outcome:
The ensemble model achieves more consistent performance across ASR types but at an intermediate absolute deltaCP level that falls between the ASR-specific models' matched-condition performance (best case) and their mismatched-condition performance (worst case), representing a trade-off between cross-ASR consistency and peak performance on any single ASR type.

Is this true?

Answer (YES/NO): NO